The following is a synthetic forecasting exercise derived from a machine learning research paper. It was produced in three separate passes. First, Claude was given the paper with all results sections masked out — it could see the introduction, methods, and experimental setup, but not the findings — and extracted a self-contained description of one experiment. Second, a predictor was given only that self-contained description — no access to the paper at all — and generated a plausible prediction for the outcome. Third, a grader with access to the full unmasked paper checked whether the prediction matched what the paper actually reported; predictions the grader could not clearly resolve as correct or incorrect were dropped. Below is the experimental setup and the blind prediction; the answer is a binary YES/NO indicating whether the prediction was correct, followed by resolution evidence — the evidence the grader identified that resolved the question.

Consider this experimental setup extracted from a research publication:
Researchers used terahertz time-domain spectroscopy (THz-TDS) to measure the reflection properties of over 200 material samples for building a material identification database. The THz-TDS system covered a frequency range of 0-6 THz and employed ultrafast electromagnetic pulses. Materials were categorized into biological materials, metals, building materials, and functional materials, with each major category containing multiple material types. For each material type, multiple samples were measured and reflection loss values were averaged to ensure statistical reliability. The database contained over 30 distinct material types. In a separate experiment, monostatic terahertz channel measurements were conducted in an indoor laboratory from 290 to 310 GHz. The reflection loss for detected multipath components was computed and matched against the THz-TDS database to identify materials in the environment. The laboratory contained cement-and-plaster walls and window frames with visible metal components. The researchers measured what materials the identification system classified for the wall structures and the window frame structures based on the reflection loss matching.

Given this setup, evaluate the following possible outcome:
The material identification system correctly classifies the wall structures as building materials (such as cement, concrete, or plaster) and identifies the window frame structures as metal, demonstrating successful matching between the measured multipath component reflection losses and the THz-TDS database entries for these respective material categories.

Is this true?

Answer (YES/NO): YES